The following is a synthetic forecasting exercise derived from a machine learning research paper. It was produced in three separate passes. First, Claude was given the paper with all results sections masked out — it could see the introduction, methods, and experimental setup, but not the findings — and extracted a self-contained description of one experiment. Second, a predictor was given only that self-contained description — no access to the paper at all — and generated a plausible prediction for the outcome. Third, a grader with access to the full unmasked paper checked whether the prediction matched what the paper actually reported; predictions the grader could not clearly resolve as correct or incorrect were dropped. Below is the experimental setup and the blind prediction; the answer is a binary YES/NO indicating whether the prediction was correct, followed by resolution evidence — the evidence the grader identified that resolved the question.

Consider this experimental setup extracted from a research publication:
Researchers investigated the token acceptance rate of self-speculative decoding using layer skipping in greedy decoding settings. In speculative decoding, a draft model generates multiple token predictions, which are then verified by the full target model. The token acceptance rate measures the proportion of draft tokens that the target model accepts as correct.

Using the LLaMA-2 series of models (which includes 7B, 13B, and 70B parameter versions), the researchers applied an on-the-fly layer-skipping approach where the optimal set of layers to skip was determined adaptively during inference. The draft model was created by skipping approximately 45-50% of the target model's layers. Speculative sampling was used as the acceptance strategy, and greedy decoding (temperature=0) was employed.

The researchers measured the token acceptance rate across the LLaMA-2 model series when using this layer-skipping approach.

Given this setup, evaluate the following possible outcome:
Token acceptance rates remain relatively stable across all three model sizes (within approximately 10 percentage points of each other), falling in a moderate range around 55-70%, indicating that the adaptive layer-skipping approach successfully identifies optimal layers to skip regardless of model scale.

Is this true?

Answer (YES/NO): NO